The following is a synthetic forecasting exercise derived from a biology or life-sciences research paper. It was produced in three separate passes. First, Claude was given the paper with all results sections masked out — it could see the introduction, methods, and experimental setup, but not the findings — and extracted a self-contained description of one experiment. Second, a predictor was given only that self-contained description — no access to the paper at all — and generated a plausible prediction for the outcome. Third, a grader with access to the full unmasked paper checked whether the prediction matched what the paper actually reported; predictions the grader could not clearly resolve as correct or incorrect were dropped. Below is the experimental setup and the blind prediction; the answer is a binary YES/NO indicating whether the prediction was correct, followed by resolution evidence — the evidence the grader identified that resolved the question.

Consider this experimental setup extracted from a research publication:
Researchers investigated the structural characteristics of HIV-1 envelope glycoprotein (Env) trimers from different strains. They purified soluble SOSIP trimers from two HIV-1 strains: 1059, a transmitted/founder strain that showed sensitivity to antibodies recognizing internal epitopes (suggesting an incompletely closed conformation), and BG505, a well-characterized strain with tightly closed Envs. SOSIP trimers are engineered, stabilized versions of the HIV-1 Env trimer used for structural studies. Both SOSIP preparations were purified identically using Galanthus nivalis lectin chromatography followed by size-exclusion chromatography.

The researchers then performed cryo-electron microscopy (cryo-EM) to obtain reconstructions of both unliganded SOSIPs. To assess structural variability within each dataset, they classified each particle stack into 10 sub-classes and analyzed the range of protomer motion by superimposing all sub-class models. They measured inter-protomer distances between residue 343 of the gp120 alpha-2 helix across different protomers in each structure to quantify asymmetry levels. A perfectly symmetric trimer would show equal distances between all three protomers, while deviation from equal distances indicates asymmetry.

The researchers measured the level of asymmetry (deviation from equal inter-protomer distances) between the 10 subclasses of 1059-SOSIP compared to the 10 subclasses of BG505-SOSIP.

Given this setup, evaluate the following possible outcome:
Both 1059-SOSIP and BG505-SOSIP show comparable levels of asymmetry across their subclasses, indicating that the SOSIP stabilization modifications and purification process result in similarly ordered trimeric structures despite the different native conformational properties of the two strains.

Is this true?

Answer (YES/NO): NO